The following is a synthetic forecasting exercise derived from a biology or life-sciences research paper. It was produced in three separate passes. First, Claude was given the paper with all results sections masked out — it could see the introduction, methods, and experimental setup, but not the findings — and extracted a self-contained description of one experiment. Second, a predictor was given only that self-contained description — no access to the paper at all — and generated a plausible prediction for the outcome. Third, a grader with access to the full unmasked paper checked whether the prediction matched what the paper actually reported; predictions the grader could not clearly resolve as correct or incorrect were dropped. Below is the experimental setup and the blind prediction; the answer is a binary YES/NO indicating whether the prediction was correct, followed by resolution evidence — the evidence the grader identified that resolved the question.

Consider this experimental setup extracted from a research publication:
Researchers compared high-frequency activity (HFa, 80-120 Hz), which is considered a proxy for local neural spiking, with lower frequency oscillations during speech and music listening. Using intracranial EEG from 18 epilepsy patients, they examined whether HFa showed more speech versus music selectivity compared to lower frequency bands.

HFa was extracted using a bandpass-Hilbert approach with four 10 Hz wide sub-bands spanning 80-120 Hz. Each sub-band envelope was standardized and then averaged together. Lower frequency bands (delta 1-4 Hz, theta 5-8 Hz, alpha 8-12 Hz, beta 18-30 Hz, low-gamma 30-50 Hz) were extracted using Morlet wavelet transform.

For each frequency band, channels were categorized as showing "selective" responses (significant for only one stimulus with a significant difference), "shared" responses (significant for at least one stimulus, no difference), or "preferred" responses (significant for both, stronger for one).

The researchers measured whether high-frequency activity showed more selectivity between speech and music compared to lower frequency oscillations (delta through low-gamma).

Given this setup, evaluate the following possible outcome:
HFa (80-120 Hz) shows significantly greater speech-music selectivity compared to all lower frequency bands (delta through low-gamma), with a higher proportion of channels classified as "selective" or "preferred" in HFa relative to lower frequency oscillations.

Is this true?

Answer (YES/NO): NO